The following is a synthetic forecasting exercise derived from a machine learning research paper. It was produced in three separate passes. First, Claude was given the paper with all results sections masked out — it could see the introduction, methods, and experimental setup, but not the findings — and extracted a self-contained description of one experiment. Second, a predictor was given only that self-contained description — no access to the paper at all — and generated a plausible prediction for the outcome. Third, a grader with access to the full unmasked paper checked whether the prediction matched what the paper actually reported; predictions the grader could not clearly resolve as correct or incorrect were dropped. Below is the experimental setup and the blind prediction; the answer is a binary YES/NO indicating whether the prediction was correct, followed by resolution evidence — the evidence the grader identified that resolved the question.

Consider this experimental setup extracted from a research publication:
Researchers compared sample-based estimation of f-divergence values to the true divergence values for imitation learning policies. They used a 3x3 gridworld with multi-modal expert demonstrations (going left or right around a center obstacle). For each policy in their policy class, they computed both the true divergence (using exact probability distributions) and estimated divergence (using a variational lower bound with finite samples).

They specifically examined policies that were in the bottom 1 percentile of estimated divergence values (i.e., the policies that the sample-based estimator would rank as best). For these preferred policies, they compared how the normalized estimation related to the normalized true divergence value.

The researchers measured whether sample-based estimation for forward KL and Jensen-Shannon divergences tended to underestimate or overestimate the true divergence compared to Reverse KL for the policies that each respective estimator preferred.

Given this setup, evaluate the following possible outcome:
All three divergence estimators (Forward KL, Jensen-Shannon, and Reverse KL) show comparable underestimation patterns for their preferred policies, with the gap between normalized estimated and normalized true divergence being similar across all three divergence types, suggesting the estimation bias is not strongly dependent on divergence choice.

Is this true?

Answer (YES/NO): NO